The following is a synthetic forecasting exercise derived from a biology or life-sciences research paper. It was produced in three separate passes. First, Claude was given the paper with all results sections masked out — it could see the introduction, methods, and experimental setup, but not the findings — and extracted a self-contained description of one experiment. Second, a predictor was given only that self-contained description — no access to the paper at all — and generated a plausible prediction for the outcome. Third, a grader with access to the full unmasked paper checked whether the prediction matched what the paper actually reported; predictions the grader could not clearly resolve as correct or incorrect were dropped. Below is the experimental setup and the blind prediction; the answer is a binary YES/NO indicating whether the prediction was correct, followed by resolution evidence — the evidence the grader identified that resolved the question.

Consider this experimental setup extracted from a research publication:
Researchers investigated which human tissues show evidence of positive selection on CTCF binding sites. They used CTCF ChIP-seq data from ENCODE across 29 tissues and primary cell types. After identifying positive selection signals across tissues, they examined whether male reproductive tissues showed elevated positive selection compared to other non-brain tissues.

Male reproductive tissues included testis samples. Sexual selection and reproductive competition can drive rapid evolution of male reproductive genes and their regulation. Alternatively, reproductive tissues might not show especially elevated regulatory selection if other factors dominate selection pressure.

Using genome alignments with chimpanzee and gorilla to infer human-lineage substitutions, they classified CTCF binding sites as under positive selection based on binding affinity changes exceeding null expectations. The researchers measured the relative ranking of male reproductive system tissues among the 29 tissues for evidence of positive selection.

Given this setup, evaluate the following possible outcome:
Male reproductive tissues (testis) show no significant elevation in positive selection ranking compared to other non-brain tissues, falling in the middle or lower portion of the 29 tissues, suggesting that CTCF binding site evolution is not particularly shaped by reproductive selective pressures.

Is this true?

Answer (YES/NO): YES